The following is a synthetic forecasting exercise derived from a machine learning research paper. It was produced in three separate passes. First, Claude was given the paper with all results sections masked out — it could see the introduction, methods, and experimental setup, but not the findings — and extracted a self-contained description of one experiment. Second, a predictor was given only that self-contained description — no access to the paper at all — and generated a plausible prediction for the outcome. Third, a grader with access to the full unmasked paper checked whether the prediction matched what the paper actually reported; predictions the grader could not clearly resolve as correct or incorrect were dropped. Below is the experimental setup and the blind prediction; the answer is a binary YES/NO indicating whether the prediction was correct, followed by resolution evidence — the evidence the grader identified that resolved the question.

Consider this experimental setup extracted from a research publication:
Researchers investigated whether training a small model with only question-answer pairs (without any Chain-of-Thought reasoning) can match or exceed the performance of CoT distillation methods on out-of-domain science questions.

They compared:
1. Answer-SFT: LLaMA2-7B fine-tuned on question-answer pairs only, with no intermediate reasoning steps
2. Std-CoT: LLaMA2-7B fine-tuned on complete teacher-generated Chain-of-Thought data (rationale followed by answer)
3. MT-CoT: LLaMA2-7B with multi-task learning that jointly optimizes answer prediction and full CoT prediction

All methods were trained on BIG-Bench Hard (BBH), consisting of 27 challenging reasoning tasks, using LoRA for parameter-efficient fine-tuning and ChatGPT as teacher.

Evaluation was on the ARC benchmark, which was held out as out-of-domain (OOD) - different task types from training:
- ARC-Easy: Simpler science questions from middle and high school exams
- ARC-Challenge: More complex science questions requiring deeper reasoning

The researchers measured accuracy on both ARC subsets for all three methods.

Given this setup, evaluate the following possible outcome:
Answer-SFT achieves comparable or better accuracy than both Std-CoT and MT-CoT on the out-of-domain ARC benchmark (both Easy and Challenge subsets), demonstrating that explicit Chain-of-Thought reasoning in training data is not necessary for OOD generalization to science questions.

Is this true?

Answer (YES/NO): YES